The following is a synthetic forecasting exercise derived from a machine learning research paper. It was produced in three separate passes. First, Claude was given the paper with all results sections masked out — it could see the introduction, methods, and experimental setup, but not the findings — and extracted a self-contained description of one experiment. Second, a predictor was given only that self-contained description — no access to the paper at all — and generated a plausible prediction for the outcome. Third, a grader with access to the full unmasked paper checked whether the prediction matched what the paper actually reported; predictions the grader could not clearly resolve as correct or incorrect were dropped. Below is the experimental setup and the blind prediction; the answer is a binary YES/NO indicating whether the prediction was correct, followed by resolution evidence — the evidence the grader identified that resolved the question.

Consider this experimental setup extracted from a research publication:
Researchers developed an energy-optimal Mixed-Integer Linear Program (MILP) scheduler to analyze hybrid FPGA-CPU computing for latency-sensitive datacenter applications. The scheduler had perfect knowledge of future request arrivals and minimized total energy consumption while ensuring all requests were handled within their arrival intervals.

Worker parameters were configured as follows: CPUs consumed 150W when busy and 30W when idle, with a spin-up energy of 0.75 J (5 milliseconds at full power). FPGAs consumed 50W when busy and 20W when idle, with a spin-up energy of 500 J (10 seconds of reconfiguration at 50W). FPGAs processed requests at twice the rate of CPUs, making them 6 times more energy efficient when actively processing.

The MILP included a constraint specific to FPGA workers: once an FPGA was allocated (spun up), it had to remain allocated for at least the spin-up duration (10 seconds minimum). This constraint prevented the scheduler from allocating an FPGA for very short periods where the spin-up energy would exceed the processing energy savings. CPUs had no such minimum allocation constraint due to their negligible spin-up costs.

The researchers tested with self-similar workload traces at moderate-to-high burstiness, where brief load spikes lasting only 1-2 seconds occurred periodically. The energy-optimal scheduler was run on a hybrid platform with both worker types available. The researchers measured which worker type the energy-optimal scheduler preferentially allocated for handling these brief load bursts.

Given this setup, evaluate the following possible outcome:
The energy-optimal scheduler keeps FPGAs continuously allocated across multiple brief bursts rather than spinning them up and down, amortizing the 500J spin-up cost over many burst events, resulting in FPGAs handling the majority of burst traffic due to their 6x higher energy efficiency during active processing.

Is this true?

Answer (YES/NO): NO